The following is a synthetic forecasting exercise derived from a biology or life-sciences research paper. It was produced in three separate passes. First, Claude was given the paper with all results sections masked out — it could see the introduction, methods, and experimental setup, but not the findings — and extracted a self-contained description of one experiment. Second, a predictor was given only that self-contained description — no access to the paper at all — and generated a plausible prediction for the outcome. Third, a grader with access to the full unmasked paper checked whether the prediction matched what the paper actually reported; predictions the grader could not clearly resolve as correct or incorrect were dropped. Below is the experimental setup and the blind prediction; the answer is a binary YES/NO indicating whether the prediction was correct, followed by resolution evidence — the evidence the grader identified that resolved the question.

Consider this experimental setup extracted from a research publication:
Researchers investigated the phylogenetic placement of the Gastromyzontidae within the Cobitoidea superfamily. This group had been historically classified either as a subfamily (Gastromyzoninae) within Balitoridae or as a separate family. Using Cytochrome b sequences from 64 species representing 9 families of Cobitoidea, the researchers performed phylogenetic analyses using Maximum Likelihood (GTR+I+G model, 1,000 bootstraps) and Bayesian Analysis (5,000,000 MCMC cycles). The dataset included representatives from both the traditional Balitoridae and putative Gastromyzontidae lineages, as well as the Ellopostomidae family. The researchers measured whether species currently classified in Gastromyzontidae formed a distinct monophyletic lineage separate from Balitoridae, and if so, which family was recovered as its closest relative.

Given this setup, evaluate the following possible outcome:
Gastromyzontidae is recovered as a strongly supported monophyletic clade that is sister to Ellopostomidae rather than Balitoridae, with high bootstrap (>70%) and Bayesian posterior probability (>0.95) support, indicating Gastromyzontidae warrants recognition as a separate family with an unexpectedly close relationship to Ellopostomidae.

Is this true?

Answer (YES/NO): YES